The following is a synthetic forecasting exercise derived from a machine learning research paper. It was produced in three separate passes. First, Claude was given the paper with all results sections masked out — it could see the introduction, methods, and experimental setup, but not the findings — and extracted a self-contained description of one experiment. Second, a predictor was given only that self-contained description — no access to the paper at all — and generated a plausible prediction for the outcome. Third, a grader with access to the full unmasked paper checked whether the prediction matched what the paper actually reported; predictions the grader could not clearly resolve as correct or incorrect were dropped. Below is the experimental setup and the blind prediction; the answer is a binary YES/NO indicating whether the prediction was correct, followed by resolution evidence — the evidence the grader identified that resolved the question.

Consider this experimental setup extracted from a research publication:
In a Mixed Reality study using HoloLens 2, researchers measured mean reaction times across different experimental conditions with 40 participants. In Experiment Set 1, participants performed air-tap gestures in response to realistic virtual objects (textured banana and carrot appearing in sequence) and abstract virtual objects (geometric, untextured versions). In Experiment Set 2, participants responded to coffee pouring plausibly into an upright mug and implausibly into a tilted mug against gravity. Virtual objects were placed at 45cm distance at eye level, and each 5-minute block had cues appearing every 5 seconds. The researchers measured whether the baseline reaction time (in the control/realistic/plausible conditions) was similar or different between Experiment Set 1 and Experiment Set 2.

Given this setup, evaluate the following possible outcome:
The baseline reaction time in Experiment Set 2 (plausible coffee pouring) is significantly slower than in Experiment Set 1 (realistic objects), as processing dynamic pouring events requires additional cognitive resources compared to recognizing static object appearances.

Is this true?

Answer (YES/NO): NO